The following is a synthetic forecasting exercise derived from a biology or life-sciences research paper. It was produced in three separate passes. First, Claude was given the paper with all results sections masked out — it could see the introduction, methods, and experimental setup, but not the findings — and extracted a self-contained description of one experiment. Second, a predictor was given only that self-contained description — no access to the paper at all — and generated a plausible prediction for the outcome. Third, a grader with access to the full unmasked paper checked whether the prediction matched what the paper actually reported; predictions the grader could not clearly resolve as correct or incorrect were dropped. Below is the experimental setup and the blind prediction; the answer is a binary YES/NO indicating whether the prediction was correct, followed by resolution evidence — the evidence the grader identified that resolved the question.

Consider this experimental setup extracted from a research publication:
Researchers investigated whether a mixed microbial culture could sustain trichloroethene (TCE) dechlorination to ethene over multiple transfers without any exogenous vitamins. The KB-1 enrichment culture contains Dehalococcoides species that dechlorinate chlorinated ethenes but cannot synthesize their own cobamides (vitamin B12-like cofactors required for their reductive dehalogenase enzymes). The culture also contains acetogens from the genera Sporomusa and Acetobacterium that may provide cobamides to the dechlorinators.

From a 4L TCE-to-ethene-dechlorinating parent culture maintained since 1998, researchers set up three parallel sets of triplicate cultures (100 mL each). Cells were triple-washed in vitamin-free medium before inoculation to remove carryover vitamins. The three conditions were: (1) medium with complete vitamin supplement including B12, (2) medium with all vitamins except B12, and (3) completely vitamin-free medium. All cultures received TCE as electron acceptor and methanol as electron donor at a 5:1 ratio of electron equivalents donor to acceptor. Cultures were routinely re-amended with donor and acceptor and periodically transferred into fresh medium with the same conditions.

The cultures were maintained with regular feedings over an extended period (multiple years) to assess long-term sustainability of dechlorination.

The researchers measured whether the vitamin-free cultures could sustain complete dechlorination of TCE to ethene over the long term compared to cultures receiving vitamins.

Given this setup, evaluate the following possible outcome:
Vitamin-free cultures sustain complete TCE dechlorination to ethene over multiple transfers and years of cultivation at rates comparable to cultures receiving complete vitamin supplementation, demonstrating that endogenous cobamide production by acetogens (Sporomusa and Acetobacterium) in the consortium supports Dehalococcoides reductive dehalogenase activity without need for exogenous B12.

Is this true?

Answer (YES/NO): YES